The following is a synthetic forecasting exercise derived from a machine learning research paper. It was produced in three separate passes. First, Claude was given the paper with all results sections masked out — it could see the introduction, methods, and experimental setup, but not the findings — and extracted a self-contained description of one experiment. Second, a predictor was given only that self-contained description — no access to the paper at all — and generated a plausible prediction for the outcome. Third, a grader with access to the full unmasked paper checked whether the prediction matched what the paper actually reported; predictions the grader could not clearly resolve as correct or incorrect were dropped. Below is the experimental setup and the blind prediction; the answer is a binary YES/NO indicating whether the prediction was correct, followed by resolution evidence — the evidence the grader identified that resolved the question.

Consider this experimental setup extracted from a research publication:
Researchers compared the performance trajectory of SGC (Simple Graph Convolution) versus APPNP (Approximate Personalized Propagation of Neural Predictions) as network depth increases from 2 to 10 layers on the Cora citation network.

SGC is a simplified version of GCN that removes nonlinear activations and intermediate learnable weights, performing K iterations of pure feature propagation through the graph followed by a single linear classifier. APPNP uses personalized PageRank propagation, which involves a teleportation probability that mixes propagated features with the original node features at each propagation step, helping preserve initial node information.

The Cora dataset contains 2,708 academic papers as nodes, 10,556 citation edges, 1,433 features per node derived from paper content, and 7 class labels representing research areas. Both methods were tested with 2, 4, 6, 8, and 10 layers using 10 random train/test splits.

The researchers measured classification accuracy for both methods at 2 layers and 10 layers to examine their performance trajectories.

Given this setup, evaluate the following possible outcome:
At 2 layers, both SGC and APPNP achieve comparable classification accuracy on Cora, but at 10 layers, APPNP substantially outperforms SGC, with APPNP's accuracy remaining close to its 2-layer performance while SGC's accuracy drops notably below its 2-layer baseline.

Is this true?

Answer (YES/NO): NO